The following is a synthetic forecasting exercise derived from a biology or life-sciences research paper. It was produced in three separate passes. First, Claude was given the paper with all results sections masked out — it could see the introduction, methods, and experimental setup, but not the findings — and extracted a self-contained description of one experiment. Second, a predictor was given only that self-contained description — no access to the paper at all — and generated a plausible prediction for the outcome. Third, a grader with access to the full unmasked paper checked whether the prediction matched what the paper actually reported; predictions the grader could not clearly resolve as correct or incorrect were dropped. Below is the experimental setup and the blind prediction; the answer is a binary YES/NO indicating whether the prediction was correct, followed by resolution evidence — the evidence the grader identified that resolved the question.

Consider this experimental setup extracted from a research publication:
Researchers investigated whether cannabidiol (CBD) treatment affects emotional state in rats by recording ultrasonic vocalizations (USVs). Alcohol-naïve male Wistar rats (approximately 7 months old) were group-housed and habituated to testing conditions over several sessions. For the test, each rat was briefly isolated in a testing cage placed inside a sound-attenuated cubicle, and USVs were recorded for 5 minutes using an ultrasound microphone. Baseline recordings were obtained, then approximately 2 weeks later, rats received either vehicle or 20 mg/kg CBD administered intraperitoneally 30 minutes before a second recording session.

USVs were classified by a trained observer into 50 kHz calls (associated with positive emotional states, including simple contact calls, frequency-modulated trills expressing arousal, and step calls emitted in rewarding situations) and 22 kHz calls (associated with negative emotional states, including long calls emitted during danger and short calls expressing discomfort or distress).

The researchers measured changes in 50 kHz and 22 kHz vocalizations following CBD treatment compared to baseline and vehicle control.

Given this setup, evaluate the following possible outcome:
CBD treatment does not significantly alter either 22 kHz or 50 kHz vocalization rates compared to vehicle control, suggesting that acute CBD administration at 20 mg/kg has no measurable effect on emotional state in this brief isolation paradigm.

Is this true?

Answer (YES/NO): NO